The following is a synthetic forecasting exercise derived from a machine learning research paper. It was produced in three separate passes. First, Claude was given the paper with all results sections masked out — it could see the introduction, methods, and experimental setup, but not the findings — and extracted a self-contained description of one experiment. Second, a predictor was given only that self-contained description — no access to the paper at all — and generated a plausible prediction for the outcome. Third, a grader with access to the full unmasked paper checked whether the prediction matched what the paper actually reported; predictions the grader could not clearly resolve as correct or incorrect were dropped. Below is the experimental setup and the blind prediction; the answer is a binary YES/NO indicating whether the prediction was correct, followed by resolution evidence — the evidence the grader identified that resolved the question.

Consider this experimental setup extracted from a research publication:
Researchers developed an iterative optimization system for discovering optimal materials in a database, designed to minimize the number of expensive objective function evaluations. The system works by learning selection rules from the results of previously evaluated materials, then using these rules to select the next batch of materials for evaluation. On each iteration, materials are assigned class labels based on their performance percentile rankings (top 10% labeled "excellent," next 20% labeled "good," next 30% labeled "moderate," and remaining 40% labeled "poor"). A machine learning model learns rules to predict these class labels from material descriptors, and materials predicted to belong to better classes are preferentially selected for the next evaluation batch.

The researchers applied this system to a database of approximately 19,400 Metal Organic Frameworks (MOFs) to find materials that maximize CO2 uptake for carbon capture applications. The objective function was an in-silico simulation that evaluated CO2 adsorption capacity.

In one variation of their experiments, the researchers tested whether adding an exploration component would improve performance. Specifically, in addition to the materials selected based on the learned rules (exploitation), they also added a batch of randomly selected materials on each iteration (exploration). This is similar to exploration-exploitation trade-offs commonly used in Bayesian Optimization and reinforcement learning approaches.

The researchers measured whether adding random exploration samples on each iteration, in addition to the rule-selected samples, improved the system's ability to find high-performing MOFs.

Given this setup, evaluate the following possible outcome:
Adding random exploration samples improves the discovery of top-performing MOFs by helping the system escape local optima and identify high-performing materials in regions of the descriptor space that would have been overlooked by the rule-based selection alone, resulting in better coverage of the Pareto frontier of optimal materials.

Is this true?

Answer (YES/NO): NO